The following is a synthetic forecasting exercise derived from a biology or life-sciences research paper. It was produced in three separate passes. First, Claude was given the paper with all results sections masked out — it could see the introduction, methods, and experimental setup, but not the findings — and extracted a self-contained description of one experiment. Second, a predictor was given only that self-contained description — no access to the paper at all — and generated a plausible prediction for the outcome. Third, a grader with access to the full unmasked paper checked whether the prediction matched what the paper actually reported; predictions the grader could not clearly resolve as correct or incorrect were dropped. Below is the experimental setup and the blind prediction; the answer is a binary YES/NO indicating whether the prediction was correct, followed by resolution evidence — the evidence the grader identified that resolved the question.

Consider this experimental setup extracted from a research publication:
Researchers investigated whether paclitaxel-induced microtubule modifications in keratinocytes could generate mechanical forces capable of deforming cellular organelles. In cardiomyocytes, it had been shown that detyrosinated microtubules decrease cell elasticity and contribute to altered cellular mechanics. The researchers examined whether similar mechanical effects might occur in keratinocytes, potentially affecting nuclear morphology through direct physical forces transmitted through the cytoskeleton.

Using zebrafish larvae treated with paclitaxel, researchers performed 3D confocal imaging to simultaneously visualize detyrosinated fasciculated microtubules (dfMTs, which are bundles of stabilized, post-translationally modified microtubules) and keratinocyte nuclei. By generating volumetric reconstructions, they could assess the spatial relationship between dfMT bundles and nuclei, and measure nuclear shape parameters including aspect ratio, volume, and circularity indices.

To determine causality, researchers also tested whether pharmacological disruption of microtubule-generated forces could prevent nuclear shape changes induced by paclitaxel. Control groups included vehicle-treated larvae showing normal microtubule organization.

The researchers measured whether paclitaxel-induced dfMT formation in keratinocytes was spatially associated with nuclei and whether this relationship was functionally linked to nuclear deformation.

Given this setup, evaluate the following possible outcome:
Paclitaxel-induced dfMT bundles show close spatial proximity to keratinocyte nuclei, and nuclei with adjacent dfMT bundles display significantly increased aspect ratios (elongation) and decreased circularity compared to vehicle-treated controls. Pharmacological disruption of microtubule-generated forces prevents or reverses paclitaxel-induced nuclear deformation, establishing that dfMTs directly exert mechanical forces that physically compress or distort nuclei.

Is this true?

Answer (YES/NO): NO